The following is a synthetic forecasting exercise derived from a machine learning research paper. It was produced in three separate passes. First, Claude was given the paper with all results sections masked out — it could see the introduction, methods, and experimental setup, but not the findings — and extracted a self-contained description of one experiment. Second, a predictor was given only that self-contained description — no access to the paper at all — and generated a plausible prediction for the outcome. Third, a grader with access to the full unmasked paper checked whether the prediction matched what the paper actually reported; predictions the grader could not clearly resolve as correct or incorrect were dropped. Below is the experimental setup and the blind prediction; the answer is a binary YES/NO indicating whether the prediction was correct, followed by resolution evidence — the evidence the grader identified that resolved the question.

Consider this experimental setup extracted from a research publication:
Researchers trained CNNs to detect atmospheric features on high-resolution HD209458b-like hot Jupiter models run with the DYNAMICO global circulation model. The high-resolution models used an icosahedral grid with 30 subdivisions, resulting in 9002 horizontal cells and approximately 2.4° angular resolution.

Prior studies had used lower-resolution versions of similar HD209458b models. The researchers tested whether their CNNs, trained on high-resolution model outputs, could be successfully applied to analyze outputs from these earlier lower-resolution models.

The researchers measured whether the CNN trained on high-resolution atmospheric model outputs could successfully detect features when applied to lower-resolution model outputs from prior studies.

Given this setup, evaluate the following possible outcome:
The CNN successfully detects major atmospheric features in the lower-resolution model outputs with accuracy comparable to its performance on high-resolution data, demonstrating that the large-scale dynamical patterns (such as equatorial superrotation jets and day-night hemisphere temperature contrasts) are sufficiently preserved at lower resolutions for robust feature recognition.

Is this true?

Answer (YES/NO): NO